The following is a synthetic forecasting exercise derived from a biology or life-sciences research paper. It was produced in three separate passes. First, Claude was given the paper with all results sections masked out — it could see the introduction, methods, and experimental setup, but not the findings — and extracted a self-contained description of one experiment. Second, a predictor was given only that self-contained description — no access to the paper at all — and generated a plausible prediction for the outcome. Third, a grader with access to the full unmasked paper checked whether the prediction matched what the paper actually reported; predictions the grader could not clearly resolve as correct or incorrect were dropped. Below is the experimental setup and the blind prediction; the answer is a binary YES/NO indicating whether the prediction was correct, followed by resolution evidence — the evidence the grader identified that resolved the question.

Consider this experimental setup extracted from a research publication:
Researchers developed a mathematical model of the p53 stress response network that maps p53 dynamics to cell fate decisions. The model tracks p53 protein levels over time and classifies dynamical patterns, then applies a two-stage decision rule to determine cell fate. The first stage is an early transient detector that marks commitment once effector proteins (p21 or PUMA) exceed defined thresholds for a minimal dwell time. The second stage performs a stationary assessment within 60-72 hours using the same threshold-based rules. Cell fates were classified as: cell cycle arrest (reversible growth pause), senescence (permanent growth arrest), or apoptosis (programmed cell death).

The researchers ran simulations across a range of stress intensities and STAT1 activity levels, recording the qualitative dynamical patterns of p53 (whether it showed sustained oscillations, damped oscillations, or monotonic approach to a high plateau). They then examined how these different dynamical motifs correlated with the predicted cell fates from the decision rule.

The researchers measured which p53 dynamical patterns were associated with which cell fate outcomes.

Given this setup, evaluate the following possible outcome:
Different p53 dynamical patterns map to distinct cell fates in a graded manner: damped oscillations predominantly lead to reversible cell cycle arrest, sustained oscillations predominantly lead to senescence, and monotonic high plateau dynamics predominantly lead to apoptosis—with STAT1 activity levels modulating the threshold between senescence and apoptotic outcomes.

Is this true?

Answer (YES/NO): NO